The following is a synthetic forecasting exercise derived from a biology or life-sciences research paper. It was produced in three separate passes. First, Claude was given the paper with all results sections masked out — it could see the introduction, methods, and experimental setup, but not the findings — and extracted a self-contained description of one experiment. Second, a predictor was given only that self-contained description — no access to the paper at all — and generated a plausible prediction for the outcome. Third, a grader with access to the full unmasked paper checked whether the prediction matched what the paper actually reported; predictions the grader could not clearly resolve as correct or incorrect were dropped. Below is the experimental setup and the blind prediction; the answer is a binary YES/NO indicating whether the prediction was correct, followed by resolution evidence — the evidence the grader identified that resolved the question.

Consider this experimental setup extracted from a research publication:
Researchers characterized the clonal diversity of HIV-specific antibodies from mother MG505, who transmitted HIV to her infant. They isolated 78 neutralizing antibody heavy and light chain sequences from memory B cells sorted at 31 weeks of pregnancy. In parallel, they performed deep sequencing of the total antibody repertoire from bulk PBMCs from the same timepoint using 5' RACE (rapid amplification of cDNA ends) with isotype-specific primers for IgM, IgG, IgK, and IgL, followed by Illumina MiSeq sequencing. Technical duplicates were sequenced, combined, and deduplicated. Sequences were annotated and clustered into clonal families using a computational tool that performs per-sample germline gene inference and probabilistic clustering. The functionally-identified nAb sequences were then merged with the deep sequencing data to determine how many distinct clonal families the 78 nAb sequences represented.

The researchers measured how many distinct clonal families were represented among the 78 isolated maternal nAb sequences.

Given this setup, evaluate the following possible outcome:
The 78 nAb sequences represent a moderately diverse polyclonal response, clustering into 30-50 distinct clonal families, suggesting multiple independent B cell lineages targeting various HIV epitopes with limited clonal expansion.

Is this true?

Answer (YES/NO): NO